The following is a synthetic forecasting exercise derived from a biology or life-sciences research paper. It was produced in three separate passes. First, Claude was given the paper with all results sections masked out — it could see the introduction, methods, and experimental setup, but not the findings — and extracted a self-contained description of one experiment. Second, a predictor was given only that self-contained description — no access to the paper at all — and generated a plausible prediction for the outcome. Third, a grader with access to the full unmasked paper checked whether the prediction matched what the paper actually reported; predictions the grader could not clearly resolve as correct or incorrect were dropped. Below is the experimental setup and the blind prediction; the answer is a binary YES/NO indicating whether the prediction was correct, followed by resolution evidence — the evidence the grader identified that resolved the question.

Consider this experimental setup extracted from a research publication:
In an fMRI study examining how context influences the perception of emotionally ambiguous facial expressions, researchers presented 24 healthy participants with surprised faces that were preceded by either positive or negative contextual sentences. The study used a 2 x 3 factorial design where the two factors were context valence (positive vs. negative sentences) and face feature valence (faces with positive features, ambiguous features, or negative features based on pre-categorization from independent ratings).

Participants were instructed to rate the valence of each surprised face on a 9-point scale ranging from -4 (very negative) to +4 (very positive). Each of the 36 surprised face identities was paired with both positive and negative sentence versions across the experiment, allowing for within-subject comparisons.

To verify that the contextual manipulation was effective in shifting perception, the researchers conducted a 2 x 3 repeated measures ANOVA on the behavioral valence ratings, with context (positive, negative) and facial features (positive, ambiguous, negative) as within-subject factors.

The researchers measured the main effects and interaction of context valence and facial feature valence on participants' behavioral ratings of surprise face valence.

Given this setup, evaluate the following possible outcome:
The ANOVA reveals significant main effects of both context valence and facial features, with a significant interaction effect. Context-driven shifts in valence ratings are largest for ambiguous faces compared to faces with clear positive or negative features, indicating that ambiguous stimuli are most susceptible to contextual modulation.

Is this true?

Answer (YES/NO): YES